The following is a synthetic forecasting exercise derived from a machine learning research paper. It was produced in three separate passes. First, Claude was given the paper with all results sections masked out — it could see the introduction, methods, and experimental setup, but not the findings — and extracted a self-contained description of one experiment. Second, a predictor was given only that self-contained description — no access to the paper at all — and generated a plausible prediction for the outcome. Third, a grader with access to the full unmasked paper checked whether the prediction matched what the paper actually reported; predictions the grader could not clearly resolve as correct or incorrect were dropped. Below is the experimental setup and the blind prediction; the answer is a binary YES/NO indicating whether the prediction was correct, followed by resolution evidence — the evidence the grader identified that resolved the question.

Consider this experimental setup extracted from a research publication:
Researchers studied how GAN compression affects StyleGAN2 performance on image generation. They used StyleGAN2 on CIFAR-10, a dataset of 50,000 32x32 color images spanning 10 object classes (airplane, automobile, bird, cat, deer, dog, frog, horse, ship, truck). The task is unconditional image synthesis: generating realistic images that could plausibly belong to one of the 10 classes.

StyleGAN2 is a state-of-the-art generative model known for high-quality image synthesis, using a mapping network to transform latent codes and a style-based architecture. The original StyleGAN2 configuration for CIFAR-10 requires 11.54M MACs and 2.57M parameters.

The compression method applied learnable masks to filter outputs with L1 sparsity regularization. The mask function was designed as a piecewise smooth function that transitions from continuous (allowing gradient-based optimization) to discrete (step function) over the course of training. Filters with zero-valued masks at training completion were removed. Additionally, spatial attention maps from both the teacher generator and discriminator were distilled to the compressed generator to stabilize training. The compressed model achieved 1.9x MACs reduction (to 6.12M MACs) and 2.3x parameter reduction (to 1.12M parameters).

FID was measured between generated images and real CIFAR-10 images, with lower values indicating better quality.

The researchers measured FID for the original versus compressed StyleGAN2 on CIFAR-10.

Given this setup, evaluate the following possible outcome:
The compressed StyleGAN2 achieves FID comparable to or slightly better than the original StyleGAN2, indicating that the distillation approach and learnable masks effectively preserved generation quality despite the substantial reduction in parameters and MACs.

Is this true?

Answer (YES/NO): NO